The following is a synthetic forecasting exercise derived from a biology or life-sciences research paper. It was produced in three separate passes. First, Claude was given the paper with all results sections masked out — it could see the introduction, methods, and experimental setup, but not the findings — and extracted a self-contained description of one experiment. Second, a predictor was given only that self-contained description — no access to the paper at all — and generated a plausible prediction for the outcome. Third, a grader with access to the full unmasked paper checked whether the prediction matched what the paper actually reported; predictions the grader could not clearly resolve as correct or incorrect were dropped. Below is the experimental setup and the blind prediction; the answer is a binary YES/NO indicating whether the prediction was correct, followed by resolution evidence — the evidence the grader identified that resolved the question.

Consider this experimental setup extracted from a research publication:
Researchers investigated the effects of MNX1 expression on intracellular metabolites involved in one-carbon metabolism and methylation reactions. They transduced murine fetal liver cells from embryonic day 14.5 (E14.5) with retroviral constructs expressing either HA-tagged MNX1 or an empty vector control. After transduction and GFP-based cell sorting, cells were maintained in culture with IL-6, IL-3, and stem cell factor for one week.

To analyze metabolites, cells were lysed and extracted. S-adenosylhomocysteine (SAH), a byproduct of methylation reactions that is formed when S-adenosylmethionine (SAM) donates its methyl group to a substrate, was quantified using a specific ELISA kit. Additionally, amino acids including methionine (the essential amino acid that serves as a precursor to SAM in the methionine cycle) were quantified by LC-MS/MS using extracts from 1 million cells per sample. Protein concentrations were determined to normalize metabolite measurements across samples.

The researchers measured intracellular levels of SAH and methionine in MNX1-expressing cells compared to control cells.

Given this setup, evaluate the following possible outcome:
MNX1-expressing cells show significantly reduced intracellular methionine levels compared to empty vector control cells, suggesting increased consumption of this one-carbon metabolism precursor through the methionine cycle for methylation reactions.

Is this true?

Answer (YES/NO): YES